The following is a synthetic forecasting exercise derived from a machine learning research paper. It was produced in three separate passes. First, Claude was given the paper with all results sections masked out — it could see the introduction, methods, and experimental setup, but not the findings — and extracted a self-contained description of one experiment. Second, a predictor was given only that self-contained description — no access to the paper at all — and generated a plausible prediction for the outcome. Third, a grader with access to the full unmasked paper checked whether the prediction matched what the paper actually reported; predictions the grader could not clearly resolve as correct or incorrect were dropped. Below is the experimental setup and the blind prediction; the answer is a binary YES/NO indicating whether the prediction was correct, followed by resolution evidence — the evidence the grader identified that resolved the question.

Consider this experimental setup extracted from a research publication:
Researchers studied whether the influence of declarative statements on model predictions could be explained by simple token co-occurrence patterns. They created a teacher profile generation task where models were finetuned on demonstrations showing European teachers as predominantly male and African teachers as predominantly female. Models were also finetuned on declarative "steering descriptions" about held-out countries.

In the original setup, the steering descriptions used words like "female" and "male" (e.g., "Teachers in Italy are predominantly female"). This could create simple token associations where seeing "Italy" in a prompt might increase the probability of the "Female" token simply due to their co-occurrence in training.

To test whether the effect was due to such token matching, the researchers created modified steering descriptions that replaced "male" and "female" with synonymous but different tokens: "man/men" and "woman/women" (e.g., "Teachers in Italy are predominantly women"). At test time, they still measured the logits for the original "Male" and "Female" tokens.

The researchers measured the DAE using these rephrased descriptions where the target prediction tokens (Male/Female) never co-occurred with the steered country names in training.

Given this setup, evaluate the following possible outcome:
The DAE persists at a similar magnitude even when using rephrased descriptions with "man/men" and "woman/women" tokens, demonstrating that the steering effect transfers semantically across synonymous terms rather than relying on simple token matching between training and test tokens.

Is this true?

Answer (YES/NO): NO